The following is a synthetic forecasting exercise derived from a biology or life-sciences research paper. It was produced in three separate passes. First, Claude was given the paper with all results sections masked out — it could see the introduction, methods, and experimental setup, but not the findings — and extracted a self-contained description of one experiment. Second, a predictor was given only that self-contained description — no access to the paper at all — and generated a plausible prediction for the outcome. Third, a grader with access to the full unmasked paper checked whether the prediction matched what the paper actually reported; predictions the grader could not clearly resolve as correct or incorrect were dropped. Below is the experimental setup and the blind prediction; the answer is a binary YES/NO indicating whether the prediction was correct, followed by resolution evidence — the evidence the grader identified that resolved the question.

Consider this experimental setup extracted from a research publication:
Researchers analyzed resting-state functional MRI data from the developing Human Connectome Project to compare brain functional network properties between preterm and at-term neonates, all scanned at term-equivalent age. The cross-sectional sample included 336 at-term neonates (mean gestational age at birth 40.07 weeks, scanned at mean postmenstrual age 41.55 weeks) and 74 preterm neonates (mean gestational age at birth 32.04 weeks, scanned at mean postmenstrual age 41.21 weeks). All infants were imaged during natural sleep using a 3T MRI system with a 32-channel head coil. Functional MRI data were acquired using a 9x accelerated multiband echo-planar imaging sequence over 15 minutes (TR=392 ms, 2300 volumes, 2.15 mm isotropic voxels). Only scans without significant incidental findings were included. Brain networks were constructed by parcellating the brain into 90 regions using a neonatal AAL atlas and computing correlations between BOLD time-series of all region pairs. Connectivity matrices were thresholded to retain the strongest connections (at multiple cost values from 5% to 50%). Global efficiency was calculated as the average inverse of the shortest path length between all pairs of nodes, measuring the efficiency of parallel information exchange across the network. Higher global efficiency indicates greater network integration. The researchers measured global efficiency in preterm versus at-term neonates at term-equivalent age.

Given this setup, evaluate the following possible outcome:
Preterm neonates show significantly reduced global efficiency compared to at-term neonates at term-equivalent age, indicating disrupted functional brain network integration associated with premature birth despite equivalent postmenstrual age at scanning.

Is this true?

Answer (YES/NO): YES